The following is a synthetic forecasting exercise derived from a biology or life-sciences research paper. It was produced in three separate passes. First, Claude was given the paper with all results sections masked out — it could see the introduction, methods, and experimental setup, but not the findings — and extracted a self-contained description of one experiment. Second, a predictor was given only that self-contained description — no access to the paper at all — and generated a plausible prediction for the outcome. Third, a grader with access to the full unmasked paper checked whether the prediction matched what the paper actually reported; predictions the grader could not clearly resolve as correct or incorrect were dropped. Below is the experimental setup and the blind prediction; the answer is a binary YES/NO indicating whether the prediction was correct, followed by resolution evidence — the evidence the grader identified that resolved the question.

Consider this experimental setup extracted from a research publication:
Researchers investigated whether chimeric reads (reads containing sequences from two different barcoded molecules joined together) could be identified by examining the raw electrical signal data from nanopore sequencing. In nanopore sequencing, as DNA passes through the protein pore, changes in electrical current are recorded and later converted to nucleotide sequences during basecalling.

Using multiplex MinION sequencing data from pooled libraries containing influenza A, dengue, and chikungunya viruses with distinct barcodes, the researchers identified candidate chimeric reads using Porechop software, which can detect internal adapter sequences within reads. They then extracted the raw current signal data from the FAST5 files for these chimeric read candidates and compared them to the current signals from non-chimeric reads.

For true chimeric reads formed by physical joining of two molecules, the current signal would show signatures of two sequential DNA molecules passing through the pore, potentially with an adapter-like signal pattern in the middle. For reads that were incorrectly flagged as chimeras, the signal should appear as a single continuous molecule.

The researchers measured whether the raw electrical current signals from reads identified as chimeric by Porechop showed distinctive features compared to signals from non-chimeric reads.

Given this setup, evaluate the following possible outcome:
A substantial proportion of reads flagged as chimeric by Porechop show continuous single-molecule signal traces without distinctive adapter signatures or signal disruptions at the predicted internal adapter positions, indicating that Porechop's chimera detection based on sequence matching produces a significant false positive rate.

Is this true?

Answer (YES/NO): NO